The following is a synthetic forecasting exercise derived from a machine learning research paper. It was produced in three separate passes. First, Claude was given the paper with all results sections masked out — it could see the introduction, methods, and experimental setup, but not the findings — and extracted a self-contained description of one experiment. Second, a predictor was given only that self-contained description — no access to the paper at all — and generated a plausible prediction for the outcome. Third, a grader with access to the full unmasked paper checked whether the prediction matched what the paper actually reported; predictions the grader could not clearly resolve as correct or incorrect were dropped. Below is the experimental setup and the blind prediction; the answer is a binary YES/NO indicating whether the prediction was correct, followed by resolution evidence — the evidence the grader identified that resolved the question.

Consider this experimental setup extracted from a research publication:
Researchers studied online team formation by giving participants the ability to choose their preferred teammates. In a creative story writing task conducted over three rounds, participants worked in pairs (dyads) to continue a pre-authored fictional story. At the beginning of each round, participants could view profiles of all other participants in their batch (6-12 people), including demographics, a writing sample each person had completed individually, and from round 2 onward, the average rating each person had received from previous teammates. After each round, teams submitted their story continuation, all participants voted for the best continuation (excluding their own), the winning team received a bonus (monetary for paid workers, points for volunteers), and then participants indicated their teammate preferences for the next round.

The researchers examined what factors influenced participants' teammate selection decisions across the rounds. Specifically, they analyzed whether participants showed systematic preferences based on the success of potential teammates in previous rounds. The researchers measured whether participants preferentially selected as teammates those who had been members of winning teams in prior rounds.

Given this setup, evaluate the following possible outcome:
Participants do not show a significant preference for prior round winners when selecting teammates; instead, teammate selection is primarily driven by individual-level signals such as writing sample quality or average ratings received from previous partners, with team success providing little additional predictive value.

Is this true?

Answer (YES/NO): NO